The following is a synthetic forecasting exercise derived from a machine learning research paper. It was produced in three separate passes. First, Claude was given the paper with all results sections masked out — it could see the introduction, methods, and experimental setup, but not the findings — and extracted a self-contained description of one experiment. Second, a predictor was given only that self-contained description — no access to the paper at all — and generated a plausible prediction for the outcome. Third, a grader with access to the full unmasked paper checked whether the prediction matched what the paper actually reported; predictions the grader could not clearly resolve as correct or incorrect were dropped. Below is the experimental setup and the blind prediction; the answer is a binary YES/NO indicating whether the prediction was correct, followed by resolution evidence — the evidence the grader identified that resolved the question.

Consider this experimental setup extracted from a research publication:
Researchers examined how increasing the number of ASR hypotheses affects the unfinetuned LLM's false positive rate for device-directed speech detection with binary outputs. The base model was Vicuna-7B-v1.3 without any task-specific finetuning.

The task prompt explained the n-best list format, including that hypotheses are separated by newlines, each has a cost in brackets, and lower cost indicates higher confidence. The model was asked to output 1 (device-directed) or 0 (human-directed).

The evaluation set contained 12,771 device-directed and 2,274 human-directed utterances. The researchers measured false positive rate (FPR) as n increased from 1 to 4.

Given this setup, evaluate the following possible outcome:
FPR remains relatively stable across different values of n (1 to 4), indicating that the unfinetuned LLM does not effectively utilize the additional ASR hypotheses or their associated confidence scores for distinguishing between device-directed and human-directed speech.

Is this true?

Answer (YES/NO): NO